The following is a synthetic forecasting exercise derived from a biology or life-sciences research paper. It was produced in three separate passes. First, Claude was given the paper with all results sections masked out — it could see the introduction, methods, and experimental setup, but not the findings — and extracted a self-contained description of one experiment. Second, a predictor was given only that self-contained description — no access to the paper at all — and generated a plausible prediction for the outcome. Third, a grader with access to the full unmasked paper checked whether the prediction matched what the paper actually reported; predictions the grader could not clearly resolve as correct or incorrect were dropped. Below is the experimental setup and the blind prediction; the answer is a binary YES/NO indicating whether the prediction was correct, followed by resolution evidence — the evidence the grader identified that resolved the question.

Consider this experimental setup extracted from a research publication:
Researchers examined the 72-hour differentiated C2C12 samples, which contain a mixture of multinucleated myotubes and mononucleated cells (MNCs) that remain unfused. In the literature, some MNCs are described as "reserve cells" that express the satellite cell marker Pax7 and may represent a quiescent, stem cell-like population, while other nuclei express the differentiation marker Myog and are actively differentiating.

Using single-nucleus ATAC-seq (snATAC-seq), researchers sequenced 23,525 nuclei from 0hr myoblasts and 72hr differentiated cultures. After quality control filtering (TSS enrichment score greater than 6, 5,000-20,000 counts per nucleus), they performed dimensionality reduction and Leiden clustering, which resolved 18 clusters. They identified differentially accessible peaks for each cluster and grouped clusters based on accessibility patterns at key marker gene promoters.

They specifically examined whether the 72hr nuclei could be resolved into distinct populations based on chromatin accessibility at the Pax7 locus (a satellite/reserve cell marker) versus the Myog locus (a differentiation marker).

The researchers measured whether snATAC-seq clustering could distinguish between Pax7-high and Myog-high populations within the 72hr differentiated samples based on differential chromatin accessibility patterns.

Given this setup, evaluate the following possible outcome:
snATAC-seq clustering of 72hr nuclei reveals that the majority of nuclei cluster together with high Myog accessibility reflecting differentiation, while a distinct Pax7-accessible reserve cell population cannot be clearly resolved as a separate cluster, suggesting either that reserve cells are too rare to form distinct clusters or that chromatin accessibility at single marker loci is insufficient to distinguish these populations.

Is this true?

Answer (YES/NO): YES